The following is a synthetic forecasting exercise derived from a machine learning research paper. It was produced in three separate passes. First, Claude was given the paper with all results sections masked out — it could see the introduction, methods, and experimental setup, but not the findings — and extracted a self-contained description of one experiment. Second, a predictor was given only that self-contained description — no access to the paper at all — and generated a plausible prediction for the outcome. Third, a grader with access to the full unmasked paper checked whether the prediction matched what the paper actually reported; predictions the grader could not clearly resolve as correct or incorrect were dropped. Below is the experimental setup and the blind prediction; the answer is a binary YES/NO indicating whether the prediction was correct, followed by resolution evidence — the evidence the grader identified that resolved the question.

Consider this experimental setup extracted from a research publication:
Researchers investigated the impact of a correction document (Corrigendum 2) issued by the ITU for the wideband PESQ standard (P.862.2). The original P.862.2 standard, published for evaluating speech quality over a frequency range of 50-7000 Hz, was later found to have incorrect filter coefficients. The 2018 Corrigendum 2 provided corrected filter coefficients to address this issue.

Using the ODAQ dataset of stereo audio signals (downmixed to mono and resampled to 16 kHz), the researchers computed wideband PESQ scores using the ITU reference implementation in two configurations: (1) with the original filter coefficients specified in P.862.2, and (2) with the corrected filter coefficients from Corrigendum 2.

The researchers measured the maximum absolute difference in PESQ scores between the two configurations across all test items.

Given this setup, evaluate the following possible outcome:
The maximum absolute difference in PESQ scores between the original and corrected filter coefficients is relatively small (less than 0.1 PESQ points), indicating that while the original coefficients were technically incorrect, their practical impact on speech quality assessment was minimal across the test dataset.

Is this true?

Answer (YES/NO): NO